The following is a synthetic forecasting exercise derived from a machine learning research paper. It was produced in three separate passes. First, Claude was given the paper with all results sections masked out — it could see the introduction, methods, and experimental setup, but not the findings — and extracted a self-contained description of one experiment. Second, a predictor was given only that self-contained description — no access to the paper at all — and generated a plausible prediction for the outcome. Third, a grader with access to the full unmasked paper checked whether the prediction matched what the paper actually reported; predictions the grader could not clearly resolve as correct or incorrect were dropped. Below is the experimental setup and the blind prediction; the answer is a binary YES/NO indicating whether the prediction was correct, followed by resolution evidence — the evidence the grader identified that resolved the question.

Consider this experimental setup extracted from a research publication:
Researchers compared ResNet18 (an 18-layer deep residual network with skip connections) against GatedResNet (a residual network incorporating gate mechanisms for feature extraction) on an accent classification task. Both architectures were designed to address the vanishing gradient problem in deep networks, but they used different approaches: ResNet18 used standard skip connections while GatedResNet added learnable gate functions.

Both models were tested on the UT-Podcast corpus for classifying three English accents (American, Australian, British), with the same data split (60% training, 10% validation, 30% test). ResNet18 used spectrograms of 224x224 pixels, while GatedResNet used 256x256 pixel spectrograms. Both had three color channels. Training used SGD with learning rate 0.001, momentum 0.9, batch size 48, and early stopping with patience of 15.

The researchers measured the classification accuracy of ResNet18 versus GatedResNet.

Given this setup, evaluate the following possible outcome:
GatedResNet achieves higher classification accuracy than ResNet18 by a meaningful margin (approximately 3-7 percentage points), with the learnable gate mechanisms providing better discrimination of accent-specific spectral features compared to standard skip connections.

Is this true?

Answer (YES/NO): NO